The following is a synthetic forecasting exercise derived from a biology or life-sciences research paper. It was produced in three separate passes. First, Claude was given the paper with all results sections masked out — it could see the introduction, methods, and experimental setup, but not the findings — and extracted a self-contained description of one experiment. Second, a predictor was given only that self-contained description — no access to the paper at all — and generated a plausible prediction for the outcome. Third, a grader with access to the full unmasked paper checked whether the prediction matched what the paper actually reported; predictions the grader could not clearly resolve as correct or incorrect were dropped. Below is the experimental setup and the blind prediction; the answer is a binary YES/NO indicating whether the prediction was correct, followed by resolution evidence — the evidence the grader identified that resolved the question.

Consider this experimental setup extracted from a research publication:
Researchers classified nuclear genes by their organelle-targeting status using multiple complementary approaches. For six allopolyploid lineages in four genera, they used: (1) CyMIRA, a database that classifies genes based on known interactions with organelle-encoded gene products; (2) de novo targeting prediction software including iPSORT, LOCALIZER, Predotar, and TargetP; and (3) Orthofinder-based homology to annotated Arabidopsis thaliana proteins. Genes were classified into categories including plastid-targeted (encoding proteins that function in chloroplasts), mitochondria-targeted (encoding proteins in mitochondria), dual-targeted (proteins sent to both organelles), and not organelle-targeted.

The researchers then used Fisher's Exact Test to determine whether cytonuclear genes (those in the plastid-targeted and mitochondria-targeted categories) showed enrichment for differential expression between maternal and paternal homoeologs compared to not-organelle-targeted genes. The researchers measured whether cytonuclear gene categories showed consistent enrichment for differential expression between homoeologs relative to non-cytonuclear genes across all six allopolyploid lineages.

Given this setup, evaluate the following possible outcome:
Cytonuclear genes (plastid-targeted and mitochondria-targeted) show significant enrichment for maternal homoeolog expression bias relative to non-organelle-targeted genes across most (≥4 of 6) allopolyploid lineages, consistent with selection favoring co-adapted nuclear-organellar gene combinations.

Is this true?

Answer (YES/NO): NO